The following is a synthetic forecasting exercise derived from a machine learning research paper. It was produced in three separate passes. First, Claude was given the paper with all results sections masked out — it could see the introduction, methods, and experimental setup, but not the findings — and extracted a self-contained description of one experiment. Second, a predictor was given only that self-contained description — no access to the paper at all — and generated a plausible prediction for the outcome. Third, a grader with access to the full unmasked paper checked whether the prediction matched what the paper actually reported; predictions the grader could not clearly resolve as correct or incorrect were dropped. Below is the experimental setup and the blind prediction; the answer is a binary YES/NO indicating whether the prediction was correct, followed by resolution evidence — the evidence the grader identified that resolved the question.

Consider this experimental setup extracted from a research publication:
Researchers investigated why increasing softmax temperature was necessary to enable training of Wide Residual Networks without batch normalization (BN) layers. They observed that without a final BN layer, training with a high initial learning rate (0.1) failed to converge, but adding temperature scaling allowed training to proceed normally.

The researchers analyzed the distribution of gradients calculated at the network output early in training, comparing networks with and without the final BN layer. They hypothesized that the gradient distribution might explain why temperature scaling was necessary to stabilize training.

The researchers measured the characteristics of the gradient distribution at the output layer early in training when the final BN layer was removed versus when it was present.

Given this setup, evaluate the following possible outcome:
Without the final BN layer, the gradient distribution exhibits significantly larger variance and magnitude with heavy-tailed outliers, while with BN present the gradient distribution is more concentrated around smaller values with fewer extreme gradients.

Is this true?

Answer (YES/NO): YES